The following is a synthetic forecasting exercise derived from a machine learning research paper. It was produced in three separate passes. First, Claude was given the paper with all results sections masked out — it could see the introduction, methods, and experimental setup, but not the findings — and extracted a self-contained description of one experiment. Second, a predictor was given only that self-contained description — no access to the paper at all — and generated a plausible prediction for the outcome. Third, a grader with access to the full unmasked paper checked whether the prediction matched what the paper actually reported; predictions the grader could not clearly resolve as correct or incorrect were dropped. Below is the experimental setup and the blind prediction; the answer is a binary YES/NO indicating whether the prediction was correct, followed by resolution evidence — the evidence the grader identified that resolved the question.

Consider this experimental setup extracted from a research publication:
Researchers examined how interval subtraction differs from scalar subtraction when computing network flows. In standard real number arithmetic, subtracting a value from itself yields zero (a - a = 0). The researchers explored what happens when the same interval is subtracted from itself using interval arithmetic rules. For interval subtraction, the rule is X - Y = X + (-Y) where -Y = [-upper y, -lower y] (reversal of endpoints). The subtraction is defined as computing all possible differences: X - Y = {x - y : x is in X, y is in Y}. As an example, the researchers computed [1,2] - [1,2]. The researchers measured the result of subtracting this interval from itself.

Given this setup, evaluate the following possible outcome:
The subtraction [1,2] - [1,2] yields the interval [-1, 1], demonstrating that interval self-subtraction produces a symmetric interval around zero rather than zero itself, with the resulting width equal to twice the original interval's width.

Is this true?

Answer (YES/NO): YES